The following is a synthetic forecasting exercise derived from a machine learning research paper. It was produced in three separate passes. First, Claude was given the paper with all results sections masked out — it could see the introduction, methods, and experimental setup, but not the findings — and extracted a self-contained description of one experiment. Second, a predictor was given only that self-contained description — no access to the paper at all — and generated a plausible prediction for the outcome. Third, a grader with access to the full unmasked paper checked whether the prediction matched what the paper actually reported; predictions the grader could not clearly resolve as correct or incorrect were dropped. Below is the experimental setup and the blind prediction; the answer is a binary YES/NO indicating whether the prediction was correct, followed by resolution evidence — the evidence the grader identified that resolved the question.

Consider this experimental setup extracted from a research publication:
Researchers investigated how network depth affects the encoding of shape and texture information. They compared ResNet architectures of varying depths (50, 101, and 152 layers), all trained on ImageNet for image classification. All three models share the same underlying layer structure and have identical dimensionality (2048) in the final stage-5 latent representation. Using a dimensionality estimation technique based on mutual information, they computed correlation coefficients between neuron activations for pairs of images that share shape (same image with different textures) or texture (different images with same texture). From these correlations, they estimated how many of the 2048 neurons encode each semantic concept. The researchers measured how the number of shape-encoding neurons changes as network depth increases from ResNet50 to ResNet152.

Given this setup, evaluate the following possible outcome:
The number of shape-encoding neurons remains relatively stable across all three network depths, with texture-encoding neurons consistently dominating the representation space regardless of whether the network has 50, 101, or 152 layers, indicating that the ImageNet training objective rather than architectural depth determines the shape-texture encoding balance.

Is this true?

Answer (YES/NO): NO